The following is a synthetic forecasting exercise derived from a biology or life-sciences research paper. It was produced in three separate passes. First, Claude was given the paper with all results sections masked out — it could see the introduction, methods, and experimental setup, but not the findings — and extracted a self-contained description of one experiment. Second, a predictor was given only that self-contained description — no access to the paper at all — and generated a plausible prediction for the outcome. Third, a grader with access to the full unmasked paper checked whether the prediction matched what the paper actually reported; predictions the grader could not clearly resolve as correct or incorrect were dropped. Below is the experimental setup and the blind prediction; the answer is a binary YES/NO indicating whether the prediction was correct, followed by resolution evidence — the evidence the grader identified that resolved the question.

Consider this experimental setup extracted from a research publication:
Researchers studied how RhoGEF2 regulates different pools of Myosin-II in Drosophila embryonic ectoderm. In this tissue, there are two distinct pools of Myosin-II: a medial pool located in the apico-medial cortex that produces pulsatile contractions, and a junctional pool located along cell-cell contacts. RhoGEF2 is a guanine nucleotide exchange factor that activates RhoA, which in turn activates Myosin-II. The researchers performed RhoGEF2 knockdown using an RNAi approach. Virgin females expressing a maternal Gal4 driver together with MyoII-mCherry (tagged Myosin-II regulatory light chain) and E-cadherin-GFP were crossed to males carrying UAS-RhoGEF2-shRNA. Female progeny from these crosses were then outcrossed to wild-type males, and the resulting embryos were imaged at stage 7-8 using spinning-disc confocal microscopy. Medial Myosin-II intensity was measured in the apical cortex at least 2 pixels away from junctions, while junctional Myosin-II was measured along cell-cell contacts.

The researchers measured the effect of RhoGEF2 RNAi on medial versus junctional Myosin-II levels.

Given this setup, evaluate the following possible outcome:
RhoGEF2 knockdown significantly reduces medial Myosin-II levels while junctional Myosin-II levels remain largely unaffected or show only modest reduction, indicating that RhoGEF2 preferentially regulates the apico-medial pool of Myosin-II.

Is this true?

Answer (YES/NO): YES